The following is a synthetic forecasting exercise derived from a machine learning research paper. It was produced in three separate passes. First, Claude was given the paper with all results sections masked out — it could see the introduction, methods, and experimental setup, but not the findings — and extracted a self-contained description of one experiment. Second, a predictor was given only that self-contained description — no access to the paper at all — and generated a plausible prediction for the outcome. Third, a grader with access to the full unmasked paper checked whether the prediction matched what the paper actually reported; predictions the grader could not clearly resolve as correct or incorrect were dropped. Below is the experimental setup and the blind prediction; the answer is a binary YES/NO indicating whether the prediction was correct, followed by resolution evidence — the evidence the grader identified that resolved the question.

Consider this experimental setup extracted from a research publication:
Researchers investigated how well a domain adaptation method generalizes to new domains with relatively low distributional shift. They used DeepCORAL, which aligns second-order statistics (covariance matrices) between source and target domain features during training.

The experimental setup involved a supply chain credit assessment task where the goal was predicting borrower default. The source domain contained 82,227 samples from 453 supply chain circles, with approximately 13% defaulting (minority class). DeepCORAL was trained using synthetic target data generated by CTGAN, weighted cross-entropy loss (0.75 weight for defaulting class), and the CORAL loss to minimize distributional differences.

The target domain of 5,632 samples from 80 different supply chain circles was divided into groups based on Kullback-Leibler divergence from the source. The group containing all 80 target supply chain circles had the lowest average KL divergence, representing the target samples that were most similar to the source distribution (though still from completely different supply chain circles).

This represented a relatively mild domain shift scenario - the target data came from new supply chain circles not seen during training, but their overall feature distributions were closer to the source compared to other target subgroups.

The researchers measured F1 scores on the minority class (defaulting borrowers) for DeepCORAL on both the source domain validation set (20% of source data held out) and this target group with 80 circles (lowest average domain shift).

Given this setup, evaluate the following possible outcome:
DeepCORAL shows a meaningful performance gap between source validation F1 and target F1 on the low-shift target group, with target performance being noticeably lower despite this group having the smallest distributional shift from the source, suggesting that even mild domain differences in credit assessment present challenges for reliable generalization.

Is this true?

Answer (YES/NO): NO